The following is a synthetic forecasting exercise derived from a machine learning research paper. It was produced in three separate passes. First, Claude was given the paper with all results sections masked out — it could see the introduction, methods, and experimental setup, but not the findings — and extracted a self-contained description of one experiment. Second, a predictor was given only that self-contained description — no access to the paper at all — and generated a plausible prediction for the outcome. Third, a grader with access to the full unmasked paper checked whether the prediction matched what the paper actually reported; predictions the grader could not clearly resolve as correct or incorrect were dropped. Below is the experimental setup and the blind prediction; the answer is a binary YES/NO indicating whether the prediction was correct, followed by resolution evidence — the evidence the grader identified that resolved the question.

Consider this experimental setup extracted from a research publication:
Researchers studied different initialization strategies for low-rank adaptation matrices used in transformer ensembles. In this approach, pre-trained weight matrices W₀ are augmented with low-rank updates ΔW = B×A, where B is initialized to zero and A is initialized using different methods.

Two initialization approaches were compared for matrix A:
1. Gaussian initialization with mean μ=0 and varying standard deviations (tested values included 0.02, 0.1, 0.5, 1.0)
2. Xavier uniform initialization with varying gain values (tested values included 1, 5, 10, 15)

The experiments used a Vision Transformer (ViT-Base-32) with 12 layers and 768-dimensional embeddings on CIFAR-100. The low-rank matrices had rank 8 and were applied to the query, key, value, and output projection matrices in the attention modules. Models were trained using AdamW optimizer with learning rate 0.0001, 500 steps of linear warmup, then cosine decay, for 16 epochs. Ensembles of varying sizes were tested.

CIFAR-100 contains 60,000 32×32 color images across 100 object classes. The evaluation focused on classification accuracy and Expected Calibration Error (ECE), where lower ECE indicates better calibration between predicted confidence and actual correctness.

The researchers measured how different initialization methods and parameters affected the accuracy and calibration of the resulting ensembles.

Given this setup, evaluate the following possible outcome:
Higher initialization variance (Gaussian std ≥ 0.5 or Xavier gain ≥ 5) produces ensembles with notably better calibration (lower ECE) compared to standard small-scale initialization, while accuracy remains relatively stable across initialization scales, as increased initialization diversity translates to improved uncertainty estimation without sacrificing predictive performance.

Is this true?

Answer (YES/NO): NO